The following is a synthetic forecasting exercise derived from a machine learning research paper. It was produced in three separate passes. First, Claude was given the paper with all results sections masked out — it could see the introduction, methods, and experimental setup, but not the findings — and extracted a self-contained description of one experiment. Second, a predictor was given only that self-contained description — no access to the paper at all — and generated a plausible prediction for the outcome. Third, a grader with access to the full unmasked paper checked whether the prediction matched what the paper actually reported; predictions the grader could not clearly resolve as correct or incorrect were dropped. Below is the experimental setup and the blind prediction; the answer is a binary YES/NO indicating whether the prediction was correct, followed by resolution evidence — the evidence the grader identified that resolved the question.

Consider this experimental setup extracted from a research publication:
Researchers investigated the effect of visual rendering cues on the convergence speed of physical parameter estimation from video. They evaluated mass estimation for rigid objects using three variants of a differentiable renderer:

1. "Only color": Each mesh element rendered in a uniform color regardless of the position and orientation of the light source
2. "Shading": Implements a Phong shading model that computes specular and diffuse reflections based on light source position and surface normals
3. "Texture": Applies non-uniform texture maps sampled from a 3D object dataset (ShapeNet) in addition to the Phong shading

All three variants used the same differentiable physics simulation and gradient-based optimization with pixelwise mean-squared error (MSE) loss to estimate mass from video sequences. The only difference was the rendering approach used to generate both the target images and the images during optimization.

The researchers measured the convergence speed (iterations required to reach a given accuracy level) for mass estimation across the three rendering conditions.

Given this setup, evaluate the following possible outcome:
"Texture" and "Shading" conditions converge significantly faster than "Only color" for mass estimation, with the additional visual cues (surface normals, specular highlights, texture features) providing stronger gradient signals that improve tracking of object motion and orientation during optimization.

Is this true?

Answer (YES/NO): YES